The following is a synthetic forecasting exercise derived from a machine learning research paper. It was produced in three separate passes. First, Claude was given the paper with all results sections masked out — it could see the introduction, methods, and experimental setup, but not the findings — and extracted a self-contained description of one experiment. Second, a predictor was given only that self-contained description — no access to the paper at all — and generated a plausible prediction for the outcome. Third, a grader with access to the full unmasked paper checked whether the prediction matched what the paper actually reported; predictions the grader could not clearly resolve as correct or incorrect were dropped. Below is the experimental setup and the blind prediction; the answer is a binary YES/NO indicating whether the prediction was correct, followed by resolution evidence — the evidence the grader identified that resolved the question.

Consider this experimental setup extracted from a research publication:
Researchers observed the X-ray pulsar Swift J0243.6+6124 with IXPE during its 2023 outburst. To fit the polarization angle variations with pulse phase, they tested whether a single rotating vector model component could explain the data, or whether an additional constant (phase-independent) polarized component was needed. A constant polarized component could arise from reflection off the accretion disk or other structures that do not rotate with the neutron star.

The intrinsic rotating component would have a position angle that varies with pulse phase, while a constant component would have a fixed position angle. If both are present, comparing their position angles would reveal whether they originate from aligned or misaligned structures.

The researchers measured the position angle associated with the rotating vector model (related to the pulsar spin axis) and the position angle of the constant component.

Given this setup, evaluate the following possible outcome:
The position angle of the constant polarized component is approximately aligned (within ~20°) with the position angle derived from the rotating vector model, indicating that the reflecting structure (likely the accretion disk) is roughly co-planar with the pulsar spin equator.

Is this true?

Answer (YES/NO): NO